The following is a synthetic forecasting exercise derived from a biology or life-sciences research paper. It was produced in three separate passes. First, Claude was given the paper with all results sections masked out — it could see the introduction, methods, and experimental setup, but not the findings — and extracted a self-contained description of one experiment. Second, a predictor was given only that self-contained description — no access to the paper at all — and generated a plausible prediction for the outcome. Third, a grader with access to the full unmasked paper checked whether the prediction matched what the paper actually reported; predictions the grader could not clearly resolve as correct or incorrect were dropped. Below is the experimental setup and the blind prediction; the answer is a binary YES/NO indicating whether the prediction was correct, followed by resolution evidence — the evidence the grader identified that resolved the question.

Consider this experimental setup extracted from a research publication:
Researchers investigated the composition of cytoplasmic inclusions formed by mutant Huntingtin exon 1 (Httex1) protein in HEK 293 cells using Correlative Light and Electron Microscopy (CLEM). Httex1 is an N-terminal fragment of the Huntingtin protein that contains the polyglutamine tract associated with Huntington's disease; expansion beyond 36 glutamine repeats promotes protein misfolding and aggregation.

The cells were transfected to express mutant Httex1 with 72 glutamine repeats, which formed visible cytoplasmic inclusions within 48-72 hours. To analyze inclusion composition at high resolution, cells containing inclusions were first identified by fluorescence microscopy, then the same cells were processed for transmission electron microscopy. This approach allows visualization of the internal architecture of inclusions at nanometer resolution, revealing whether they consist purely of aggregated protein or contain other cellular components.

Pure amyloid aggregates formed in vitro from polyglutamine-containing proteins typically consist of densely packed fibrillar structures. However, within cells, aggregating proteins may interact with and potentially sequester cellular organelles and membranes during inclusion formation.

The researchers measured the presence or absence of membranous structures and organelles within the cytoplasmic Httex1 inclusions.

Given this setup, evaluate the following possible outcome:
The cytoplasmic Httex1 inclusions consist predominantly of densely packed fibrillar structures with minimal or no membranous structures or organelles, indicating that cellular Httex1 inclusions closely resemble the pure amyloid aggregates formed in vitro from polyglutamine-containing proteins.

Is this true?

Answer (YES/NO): NO